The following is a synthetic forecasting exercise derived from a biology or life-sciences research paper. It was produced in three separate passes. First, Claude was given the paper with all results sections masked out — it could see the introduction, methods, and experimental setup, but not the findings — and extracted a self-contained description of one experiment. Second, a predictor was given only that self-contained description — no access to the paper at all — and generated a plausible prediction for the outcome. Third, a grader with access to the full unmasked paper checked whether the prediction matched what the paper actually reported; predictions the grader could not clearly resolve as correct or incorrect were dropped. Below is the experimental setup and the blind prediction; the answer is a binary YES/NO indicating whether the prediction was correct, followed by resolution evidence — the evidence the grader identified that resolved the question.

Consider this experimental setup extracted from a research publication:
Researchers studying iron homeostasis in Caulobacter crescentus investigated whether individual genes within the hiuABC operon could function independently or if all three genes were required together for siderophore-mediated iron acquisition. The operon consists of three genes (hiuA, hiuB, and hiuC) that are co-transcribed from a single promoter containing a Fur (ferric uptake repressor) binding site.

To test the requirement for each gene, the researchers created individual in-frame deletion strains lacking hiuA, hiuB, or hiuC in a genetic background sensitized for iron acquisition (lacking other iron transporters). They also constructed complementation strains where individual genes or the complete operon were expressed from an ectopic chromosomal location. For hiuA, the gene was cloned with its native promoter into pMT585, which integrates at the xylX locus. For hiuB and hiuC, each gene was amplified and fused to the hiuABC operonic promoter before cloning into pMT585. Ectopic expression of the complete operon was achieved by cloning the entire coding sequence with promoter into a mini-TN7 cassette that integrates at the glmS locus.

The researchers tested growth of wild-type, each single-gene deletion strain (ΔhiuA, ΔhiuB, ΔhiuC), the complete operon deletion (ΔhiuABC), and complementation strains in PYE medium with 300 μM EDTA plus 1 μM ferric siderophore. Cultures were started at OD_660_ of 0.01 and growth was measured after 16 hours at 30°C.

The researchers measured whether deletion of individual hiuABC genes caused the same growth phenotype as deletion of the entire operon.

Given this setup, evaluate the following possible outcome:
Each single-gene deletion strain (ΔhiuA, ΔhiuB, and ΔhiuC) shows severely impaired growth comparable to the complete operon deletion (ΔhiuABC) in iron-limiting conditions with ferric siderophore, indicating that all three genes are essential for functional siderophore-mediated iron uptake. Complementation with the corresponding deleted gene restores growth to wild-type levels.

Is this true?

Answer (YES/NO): NO